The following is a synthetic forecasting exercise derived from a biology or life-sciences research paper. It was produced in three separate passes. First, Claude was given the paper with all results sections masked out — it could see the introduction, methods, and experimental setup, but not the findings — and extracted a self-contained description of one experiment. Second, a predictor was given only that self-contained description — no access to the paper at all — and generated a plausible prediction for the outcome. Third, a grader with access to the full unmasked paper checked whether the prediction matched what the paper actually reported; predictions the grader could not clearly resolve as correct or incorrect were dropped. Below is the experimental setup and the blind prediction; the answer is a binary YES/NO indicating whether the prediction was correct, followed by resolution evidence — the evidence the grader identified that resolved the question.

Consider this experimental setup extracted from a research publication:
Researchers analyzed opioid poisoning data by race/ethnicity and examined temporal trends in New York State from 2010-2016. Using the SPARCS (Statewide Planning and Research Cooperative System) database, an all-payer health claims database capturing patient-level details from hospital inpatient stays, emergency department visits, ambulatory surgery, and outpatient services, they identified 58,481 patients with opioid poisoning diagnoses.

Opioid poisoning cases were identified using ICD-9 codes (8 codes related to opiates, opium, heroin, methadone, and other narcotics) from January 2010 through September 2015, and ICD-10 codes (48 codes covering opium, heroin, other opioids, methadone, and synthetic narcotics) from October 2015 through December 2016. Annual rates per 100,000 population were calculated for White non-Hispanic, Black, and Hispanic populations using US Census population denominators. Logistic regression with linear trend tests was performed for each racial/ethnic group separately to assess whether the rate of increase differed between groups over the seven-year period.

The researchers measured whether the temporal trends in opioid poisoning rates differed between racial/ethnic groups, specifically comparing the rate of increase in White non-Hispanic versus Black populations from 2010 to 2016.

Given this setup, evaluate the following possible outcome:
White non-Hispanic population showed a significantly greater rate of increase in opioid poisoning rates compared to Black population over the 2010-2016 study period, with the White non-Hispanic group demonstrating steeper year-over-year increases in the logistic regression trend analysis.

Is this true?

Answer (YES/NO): NO